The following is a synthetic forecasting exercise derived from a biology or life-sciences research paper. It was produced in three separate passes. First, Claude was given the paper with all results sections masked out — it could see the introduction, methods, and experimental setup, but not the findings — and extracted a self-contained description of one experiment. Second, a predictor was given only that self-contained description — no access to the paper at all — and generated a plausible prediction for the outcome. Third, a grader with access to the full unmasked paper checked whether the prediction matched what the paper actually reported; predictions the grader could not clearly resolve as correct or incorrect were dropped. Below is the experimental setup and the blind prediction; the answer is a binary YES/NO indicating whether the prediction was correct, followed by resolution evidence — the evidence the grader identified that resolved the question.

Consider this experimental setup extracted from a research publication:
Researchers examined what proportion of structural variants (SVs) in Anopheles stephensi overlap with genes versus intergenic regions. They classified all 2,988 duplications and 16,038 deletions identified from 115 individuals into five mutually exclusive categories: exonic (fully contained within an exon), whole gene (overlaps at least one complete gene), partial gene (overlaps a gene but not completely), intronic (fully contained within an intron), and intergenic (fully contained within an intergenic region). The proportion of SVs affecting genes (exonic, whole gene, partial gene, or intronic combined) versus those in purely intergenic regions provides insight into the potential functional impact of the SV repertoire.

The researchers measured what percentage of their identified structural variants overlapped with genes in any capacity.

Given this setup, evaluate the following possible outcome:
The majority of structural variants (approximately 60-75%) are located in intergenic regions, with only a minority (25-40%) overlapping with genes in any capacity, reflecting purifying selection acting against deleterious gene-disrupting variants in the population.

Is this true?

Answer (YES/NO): NO